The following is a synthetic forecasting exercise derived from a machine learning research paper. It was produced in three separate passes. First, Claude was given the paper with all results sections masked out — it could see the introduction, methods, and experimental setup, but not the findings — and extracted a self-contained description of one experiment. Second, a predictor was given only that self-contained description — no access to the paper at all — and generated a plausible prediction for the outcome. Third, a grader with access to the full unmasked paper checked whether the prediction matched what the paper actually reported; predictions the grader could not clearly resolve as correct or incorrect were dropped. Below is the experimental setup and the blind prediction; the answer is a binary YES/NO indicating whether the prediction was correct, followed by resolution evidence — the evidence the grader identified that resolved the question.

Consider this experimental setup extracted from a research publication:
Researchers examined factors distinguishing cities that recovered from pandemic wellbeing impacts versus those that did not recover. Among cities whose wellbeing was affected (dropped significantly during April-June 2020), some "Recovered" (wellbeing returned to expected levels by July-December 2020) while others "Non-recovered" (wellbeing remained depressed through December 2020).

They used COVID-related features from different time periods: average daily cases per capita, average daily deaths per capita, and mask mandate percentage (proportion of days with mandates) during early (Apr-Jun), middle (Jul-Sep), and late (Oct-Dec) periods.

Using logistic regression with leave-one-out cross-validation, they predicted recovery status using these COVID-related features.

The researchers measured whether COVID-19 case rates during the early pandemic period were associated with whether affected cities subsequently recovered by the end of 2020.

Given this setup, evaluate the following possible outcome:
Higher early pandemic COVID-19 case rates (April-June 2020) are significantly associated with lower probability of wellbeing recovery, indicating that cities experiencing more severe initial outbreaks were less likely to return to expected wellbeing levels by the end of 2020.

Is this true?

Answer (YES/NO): NO